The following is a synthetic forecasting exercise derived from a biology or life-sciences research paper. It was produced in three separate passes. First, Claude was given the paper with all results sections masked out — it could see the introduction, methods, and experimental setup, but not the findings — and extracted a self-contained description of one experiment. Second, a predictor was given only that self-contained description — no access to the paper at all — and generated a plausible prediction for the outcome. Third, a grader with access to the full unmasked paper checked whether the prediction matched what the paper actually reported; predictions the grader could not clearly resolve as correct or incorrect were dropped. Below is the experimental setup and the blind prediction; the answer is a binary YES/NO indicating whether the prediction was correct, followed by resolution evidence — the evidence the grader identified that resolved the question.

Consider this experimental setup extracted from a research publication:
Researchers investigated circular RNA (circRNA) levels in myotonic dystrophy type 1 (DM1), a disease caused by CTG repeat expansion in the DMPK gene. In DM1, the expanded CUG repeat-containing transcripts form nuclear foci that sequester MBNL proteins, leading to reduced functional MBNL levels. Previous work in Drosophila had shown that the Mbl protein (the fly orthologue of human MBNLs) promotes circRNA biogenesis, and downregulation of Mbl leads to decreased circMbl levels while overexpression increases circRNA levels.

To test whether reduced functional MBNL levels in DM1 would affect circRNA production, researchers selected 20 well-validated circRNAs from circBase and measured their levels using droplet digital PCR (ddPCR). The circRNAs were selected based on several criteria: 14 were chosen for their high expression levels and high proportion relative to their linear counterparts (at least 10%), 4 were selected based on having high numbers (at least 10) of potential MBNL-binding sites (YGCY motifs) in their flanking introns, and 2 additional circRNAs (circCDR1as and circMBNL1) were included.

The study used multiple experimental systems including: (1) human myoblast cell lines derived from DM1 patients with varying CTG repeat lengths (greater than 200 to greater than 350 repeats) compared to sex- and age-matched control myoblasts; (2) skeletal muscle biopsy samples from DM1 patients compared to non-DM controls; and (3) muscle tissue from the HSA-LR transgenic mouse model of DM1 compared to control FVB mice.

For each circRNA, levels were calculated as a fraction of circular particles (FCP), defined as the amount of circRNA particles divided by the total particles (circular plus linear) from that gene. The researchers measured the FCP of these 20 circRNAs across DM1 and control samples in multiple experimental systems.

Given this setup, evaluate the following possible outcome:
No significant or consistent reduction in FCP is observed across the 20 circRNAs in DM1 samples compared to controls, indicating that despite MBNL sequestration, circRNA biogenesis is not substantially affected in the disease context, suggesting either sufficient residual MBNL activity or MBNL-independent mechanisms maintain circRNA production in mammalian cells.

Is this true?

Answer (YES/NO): NO